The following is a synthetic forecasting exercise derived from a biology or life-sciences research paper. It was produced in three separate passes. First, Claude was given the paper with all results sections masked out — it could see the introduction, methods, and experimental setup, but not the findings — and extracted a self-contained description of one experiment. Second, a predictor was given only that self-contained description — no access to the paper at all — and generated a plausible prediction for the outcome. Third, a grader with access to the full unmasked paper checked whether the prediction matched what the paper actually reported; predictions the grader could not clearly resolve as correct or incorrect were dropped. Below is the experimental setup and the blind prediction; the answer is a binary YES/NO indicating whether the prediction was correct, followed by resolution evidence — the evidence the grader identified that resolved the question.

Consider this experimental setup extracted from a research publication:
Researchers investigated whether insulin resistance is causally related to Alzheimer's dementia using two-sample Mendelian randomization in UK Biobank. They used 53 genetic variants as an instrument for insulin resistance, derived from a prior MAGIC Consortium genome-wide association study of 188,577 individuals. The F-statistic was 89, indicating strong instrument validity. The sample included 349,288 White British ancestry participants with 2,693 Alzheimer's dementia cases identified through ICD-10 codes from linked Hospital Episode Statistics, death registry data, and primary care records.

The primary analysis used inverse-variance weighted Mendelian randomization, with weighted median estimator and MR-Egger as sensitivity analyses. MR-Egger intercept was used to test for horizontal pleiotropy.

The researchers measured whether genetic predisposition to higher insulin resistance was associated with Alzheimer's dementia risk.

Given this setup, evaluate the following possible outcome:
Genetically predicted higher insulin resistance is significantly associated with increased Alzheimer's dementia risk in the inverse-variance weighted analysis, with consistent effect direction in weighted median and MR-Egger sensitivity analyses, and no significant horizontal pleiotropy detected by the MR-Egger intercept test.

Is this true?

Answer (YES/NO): NO